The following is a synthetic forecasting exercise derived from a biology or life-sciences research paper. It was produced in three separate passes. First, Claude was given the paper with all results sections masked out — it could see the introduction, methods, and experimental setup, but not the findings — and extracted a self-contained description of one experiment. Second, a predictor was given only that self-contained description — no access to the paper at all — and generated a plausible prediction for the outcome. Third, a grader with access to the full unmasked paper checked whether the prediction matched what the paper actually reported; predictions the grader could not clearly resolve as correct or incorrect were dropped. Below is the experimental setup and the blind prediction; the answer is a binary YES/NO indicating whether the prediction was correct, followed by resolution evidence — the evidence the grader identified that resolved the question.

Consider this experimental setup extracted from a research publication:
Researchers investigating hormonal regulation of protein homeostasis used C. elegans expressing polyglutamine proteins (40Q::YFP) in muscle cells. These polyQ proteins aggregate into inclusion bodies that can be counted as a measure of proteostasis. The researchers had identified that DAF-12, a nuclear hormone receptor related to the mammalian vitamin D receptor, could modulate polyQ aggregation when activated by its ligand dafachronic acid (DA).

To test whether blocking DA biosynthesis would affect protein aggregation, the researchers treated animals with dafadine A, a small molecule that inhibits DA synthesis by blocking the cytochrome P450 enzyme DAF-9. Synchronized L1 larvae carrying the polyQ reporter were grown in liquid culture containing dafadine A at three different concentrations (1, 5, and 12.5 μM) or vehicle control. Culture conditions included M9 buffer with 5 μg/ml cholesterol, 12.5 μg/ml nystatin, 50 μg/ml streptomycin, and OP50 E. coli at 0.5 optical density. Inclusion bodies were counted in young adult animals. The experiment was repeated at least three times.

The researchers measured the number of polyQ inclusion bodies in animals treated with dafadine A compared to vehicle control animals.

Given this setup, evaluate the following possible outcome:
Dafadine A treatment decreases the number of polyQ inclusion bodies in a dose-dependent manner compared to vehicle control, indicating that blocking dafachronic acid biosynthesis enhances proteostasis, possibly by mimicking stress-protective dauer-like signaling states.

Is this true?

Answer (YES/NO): NO